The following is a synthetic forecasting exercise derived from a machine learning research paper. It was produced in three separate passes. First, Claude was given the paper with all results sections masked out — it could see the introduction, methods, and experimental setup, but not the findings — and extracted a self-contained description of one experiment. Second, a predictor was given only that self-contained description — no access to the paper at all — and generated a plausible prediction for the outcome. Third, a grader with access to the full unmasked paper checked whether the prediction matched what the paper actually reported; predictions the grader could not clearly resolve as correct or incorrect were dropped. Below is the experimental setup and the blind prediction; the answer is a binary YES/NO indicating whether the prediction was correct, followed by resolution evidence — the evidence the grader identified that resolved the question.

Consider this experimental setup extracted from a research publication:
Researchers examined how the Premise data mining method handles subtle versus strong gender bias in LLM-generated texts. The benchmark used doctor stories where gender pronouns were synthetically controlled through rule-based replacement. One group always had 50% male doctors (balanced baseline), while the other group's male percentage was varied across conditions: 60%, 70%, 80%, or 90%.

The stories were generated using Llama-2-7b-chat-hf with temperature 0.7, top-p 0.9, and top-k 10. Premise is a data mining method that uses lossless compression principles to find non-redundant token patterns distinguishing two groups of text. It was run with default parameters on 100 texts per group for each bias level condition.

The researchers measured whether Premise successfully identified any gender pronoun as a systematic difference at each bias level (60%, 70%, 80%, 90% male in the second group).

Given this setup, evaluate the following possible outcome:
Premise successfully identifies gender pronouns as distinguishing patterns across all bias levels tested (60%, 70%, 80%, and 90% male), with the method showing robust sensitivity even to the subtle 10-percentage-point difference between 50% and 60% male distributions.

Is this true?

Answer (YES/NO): NO